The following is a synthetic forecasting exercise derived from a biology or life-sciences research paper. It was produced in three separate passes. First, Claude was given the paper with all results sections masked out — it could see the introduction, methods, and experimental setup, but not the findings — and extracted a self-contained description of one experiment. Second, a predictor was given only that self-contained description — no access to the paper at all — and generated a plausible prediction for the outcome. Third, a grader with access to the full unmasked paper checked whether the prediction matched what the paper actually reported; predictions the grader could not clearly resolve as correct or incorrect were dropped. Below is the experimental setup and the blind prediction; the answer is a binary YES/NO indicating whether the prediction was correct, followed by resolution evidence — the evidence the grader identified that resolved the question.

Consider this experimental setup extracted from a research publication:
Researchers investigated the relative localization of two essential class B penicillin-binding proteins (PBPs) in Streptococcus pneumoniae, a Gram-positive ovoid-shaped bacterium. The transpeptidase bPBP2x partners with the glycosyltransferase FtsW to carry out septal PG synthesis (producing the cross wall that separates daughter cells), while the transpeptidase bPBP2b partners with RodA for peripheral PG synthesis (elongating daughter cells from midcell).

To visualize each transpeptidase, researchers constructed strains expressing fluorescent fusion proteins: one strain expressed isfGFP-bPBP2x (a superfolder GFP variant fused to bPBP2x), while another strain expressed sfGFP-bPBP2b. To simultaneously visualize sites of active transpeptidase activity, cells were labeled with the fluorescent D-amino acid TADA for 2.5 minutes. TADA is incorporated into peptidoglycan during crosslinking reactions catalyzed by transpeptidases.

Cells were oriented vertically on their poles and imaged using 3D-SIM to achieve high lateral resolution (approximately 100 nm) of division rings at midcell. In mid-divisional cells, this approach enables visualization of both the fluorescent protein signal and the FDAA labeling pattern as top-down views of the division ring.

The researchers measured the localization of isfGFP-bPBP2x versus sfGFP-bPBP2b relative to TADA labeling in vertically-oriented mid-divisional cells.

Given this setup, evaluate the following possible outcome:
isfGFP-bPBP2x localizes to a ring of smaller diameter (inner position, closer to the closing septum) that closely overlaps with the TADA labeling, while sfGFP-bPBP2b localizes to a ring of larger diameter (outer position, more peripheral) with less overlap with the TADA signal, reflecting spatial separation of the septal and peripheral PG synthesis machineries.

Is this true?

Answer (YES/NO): YES